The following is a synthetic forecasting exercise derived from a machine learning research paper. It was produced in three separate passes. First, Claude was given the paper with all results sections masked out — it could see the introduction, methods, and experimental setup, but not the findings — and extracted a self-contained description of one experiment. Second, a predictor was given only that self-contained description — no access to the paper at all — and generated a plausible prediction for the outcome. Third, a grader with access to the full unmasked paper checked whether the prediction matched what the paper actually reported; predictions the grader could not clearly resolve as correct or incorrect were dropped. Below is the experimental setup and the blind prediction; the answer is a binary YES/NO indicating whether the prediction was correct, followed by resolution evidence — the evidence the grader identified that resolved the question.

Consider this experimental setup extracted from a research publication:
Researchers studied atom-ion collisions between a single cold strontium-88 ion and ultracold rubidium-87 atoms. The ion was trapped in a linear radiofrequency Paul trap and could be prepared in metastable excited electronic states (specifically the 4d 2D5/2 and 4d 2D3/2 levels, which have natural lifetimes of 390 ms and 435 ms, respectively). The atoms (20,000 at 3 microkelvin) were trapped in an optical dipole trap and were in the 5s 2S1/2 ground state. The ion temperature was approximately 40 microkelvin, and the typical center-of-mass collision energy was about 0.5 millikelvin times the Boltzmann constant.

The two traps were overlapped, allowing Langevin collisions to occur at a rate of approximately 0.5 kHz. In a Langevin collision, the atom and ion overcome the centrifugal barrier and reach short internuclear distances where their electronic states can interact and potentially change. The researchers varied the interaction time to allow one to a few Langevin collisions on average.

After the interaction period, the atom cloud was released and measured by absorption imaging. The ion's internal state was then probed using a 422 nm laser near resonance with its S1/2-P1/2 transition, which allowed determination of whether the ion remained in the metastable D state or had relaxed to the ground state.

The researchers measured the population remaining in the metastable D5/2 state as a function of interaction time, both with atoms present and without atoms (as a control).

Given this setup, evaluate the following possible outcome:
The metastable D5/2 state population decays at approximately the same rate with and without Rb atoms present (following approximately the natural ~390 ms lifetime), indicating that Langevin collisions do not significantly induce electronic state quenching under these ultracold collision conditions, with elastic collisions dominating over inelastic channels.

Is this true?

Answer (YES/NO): NO